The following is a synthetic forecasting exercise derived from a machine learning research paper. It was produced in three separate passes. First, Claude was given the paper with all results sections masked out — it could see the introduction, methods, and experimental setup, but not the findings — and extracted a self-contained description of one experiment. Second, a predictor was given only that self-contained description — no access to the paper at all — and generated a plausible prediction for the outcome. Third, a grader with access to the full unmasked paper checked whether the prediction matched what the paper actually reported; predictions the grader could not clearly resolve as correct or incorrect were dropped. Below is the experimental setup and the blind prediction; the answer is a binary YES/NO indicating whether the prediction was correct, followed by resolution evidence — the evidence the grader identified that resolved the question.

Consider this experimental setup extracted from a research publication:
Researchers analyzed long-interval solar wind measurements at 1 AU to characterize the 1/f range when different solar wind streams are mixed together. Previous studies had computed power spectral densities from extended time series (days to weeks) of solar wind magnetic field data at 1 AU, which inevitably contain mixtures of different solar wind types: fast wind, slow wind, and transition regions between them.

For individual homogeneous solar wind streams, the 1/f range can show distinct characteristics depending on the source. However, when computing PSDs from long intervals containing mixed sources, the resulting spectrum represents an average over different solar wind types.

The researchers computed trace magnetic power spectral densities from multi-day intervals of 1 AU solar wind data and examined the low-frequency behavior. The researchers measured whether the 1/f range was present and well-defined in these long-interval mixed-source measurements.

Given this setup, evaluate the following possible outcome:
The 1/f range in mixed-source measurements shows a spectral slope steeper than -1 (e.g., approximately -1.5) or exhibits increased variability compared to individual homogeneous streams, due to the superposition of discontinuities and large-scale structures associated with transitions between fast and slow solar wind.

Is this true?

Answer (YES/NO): NO